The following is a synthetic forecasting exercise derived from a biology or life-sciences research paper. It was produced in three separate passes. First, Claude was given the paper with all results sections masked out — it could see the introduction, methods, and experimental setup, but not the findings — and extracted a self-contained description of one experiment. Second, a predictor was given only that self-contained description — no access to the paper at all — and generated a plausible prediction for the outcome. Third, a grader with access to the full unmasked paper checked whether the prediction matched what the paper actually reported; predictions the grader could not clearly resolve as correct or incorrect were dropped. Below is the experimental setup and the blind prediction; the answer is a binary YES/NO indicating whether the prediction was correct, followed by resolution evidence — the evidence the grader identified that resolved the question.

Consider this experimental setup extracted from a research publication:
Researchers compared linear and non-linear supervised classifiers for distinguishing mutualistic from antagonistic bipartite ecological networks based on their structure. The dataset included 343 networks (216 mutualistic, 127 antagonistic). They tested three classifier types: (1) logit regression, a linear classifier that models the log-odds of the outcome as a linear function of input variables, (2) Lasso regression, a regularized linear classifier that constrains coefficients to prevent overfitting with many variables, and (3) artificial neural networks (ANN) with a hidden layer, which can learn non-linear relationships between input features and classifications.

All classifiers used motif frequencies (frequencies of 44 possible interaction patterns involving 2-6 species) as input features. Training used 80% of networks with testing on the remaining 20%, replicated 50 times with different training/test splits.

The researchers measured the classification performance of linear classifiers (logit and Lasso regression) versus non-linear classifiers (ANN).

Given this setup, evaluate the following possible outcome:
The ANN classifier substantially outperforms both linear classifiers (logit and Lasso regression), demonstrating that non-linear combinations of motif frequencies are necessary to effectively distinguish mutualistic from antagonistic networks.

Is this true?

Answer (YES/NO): YES